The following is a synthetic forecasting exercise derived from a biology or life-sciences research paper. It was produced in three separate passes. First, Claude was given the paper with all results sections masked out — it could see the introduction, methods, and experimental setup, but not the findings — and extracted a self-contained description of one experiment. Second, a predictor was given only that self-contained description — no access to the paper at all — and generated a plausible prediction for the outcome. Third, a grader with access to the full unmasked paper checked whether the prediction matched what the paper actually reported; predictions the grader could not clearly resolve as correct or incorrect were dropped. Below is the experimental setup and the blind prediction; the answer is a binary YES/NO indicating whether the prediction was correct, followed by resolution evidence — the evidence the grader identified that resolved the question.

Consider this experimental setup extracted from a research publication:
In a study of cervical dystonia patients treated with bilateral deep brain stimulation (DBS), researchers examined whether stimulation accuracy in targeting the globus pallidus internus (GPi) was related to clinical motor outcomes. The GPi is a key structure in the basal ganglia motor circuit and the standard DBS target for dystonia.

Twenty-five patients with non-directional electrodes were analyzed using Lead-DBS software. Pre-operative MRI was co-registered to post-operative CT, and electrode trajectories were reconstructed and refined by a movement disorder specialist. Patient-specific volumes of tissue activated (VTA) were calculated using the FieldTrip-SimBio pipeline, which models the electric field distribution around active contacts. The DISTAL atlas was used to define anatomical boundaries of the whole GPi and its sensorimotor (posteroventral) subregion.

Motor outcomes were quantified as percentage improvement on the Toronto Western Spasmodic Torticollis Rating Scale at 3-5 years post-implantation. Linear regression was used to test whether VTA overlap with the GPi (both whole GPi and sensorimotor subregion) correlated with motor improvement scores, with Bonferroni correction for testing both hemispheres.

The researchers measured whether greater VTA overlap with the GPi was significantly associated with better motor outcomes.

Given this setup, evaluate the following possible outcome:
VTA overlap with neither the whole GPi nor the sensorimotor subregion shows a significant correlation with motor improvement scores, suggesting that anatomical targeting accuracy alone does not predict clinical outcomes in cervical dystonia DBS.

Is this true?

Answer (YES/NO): YES